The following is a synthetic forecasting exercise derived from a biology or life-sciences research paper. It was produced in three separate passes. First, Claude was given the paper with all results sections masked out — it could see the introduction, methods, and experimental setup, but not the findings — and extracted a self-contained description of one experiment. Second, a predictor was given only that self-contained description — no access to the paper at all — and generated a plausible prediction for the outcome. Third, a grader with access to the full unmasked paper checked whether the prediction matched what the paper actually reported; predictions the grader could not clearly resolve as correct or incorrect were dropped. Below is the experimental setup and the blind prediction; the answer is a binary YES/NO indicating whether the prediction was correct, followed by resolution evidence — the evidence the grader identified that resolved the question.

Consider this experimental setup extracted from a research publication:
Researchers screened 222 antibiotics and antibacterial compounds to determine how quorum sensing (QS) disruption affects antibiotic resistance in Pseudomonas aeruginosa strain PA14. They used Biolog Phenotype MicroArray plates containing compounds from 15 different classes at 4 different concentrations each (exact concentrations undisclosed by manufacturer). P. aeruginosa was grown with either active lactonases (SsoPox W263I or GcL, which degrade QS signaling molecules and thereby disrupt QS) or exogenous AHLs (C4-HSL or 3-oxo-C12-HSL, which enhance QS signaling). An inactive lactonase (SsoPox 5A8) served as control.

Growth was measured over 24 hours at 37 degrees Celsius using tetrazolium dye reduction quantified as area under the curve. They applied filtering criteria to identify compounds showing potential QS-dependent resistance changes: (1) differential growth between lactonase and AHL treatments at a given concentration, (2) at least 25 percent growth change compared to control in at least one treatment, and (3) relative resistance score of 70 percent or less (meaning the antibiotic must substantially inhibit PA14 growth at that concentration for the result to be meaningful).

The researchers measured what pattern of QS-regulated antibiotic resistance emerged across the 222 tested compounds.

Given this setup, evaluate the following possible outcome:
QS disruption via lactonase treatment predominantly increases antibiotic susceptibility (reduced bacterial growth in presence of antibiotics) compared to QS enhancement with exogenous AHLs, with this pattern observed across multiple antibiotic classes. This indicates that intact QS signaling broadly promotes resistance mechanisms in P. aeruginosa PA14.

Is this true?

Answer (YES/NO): NO